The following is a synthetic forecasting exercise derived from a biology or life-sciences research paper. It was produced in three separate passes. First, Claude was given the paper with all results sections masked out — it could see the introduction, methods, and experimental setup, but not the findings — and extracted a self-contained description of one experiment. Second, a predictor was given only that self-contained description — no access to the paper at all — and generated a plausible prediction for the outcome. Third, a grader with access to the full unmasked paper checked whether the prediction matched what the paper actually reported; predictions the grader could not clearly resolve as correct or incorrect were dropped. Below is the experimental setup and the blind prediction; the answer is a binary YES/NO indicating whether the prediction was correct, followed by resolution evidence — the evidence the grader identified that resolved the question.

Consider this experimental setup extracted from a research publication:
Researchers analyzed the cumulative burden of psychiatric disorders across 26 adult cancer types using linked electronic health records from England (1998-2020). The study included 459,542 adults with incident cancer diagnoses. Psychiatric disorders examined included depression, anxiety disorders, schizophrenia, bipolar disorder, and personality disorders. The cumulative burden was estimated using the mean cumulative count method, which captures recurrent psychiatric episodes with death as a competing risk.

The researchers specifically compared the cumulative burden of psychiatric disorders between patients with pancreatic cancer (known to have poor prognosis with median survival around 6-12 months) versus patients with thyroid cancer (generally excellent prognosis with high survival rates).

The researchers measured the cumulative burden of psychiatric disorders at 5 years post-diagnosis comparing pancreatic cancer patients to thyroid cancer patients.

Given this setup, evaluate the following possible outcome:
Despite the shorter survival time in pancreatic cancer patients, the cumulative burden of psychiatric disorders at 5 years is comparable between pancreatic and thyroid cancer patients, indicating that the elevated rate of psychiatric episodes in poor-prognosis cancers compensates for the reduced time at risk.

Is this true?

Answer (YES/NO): NO